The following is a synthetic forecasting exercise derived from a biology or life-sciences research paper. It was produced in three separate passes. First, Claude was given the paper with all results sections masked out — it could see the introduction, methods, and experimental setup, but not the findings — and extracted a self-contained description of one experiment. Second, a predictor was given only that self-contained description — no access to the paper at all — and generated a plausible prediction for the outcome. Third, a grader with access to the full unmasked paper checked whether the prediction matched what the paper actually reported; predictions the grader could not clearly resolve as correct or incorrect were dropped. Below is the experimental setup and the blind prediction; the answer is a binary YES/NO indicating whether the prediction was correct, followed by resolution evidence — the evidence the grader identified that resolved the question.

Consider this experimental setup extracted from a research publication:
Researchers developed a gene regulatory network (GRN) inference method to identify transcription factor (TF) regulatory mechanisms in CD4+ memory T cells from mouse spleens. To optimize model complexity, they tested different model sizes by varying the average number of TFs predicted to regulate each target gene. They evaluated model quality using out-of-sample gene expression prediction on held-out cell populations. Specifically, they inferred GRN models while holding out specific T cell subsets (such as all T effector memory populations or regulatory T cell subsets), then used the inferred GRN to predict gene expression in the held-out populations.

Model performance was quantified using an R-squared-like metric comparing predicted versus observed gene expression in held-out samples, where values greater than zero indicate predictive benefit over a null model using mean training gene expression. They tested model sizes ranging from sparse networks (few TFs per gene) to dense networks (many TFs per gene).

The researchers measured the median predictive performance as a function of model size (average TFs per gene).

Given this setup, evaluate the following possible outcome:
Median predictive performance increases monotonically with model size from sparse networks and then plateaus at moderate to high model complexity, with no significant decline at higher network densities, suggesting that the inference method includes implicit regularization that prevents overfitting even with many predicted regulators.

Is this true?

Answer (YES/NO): YES